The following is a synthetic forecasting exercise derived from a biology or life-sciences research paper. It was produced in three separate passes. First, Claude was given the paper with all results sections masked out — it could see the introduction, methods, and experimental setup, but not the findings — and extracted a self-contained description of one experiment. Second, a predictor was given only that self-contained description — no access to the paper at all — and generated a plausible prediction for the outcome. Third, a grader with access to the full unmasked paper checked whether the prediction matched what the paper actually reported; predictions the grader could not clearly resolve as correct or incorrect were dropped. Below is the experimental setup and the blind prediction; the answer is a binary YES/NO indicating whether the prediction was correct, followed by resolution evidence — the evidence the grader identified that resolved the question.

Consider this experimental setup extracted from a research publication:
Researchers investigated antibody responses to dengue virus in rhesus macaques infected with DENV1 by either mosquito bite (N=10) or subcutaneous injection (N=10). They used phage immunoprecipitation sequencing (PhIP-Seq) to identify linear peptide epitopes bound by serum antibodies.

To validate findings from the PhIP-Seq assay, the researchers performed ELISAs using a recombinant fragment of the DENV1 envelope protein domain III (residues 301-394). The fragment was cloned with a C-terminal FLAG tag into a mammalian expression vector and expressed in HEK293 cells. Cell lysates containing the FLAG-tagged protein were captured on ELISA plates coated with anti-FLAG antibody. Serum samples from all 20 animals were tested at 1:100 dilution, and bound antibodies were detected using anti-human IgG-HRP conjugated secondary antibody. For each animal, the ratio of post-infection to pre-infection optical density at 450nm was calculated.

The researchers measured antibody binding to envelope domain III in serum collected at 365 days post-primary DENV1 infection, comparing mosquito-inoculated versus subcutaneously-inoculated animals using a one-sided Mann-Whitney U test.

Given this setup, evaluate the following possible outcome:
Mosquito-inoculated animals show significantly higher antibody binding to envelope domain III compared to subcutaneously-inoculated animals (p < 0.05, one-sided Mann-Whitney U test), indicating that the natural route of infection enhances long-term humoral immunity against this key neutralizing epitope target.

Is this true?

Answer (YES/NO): NO